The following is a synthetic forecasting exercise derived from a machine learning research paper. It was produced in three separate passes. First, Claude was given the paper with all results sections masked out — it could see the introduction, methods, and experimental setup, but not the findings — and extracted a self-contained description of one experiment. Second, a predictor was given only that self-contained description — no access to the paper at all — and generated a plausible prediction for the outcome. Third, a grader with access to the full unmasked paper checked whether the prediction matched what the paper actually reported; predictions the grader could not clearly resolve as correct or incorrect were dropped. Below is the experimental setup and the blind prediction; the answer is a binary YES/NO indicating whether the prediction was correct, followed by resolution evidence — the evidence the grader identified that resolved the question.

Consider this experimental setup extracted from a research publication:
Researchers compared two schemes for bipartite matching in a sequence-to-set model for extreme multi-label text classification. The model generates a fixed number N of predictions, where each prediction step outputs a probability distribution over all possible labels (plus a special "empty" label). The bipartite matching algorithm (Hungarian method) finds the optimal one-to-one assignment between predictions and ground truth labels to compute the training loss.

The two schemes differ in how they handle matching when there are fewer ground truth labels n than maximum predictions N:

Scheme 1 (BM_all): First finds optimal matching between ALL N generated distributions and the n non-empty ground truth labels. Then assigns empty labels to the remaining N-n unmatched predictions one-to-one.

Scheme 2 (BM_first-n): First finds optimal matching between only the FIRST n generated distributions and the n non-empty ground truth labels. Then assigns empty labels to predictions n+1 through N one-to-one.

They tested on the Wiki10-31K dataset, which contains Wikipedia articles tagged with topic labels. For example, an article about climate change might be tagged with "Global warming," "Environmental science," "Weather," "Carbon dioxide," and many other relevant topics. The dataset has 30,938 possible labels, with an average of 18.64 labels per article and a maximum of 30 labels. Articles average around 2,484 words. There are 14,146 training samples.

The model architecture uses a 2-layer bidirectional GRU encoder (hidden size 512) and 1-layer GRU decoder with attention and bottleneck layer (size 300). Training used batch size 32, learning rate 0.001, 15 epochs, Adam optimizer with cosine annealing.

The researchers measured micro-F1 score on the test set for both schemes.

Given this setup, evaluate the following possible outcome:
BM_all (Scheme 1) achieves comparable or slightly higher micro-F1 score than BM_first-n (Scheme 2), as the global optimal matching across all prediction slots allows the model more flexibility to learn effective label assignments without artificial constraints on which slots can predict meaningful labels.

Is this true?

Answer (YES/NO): YES